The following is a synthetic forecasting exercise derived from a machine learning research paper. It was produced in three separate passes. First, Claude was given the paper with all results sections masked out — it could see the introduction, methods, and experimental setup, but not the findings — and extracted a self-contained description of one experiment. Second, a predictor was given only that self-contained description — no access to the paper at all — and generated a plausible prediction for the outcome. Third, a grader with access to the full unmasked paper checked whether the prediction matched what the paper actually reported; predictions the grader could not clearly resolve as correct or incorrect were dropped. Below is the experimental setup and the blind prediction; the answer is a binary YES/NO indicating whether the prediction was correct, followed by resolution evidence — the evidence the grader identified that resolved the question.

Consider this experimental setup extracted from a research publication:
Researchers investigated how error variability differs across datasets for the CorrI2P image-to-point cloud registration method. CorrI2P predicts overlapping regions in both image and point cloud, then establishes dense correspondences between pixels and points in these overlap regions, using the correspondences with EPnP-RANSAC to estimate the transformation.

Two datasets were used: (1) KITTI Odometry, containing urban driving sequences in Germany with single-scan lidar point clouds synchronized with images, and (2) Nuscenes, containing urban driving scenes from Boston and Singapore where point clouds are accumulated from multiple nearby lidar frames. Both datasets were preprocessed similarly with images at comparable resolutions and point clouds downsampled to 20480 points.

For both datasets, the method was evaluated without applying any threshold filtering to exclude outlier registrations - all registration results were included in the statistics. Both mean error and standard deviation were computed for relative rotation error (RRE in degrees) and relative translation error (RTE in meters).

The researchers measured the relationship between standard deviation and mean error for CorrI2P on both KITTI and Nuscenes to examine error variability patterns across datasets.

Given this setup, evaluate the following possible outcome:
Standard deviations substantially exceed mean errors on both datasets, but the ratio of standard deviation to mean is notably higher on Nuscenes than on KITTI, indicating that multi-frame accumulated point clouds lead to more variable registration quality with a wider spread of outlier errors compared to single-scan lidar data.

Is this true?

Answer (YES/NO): NO